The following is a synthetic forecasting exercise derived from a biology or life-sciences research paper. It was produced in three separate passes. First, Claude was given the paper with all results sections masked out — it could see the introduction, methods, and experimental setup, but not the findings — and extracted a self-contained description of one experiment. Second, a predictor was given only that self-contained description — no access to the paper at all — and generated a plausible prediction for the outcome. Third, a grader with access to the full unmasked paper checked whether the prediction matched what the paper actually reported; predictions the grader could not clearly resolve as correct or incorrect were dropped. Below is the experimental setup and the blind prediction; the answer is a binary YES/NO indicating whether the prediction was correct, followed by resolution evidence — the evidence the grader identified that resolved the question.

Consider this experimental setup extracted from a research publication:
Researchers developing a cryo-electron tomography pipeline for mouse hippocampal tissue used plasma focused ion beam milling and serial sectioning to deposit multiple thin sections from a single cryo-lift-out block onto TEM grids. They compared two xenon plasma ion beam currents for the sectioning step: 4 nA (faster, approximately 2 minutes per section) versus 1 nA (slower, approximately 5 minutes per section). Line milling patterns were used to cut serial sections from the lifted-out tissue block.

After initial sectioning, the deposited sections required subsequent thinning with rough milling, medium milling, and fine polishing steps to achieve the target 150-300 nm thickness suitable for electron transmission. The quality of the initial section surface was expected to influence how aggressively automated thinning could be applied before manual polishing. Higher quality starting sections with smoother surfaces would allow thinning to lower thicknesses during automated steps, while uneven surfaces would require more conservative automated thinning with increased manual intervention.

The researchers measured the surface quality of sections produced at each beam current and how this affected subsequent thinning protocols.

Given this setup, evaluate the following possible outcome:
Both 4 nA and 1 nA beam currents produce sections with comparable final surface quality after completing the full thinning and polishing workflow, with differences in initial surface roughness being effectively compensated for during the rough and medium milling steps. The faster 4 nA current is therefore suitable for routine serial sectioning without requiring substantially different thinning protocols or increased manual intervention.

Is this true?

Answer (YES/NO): NO